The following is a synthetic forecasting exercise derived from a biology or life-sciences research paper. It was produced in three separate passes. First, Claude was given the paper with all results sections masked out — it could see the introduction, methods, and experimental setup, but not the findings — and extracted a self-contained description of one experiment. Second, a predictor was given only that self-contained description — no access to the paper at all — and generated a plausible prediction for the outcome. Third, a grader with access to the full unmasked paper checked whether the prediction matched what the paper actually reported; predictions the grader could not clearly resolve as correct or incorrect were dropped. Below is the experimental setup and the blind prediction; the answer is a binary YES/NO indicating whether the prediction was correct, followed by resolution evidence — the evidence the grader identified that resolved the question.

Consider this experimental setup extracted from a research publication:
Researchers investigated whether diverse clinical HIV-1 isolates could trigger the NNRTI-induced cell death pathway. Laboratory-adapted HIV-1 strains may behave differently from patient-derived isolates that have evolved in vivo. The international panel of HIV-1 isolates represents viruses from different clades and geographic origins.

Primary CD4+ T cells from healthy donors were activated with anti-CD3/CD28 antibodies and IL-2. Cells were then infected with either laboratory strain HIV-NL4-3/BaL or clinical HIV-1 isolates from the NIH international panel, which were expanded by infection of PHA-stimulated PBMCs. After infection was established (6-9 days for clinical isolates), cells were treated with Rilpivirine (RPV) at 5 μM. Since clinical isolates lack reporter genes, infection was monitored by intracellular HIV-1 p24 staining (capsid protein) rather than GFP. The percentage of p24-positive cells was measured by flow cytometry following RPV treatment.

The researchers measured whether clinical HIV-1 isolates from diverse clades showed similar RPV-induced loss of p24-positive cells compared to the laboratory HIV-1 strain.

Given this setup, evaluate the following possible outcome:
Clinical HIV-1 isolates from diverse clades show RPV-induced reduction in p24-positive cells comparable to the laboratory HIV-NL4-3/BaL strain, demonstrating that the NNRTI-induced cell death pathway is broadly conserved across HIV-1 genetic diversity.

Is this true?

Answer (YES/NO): YES